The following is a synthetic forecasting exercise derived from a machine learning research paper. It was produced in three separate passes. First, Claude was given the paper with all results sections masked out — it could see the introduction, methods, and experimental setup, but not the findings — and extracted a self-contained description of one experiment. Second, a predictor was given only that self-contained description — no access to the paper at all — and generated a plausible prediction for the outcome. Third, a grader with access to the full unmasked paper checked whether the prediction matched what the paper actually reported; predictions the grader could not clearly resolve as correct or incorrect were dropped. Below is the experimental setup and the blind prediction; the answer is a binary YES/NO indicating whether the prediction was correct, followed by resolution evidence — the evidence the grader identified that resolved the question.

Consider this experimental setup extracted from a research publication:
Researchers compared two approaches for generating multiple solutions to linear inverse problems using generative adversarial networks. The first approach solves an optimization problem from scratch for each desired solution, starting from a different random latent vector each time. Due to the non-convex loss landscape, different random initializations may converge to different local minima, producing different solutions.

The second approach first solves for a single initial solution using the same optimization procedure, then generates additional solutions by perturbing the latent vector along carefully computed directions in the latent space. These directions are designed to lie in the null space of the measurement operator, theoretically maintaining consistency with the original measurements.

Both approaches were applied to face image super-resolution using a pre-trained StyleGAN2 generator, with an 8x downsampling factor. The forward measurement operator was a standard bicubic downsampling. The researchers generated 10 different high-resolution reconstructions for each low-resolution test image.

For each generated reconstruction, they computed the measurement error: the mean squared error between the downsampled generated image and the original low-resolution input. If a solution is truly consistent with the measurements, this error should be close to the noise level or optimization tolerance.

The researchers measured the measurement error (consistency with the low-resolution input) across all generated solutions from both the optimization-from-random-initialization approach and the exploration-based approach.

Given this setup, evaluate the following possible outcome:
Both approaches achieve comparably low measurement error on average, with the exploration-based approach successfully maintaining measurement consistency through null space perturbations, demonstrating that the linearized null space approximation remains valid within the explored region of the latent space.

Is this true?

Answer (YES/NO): NO